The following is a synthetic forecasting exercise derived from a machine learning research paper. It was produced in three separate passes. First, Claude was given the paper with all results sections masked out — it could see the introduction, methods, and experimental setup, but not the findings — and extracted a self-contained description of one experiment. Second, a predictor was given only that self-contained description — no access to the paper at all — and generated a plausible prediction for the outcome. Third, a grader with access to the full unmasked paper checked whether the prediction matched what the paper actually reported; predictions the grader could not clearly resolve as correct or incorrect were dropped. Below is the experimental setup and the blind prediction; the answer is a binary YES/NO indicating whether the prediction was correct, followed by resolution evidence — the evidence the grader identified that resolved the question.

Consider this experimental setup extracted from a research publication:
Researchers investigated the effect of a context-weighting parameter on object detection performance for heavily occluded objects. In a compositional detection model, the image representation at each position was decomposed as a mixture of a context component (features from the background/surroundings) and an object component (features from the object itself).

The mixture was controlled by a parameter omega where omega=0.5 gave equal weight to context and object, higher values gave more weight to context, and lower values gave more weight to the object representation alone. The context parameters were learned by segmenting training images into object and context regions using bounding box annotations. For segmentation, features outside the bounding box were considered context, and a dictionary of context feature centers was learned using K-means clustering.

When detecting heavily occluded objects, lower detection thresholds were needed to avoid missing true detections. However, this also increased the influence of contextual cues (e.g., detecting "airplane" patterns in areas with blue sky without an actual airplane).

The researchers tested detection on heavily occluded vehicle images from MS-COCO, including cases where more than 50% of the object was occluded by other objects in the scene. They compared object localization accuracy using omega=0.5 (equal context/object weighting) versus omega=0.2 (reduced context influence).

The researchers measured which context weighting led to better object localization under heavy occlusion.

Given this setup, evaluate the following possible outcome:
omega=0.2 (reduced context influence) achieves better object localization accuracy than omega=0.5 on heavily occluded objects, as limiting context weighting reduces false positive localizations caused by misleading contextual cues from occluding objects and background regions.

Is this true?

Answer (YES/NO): YES